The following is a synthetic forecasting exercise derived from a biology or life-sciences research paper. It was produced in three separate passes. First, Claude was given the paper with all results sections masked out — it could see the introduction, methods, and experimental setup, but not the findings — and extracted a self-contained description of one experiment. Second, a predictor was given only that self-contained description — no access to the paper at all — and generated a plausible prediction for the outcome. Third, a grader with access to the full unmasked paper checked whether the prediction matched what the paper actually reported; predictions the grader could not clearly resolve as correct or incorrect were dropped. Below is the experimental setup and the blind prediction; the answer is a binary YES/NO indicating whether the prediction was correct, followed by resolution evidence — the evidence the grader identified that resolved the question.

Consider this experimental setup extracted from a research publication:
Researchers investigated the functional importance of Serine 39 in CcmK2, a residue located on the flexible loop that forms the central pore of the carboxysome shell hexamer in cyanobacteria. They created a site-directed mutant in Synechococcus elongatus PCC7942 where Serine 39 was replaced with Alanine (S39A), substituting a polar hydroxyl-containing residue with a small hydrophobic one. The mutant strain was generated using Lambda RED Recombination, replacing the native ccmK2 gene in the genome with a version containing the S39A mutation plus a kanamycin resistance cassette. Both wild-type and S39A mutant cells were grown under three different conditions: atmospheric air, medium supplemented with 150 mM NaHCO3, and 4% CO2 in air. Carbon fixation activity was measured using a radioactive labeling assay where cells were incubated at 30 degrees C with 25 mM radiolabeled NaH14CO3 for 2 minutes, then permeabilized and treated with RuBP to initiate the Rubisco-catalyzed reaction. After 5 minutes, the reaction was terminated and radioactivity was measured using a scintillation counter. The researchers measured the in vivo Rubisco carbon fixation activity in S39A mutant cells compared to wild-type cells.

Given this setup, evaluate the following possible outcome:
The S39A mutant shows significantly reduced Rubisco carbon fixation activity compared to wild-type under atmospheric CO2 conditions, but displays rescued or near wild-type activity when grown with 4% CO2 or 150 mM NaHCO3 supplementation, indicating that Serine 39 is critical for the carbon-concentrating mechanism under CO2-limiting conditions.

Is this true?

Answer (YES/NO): NO